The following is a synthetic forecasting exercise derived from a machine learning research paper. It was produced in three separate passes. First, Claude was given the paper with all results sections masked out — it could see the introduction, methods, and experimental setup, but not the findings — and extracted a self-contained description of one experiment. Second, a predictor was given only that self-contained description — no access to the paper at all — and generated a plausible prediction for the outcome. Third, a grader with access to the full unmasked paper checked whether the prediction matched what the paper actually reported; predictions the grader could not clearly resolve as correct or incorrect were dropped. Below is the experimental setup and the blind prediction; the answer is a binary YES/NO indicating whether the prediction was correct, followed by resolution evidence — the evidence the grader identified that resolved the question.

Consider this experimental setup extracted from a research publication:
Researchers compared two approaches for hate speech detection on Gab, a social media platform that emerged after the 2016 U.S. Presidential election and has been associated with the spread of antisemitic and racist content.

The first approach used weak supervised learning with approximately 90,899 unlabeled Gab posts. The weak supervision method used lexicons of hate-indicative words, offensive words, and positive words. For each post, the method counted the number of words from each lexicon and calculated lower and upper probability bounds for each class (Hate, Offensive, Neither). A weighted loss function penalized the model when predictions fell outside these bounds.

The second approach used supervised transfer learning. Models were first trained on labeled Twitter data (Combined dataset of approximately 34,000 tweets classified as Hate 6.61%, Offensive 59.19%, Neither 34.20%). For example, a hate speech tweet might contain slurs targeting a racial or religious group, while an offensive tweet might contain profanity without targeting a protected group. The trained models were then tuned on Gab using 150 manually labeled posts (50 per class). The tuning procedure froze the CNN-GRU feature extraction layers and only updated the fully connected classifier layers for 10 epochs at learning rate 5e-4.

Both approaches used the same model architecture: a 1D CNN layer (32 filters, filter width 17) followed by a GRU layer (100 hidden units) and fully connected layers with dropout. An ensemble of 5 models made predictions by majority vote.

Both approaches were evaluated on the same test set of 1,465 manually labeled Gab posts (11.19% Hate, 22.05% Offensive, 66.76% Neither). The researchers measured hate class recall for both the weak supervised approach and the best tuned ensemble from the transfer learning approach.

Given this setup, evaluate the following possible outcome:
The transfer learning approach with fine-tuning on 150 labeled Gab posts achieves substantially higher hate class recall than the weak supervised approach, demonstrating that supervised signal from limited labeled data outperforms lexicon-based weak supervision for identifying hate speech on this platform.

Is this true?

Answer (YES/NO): NO